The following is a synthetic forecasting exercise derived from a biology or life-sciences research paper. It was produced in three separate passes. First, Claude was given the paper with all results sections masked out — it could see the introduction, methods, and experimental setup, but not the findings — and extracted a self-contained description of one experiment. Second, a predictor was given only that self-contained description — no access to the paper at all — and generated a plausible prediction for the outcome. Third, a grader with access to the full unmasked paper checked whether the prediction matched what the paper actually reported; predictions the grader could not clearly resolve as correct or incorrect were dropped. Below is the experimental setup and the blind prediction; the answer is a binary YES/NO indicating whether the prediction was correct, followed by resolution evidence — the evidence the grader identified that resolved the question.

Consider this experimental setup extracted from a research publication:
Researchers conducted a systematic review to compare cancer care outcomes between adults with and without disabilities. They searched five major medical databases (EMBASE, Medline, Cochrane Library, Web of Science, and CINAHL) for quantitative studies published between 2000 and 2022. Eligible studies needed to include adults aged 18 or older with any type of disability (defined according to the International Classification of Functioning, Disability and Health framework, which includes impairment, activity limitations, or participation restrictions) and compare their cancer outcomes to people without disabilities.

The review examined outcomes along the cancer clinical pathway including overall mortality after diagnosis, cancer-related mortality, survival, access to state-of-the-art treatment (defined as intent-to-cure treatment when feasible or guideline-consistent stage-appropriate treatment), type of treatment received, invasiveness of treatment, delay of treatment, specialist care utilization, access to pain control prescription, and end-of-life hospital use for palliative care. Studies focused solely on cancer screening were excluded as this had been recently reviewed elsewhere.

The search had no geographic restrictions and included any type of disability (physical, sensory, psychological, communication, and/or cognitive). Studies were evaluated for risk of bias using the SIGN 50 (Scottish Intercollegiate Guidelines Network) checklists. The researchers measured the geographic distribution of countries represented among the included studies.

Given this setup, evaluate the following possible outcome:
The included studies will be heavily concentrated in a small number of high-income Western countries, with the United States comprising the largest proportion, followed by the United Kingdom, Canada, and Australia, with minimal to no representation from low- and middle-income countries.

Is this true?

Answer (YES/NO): NO